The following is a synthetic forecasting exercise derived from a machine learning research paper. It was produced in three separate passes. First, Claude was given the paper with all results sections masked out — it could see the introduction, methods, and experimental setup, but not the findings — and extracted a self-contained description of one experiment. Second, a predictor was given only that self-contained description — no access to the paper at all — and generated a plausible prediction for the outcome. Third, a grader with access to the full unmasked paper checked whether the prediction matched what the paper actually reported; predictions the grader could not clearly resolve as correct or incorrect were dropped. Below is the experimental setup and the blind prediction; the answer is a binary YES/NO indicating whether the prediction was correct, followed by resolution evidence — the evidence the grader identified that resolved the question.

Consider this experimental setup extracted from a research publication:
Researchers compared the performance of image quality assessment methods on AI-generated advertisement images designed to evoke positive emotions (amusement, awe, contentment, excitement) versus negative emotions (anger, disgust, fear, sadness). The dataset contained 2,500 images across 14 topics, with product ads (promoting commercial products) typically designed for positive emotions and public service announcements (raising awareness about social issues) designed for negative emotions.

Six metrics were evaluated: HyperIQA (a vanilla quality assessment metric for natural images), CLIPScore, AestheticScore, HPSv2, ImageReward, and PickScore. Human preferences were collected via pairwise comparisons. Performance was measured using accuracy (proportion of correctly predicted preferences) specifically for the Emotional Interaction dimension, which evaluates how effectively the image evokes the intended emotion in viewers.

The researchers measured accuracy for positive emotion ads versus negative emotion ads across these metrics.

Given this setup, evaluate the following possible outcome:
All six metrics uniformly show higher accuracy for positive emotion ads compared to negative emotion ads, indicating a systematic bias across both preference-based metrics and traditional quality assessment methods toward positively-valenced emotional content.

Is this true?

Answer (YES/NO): NO